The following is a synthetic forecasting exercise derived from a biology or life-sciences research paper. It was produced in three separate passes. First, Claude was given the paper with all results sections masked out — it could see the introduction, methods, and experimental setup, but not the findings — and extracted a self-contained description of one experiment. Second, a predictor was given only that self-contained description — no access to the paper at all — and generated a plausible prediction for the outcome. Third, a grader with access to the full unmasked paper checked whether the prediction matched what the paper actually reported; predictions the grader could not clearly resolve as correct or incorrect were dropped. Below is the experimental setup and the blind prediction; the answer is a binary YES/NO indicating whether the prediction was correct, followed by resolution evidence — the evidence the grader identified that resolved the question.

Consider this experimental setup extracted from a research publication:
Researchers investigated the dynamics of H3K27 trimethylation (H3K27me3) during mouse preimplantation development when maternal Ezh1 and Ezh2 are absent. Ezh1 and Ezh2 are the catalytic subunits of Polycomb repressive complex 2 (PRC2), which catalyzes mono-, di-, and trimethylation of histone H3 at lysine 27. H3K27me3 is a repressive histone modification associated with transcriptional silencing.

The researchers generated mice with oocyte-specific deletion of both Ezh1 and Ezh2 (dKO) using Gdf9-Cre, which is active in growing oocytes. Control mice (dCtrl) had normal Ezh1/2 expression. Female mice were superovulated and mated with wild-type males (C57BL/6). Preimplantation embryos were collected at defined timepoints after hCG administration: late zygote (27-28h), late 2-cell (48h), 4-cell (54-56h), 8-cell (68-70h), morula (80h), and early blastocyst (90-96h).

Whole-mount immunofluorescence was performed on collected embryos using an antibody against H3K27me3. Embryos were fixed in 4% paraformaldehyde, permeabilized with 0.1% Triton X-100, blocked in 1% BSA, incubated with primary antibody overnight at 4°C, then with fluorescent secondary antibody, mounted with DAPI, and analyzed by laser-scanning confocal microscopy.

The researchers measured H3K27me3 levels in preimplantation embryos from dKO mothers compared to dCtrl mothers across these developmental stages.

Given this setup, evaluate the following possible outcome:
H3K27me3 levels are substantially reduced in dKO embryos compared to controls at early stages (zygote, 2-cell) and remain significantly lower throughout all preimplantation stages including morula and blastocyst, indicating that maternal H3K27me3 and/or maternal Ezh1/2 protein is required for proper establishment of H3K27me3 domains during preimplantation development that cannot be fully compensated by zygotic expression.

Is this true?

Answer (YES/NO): YES